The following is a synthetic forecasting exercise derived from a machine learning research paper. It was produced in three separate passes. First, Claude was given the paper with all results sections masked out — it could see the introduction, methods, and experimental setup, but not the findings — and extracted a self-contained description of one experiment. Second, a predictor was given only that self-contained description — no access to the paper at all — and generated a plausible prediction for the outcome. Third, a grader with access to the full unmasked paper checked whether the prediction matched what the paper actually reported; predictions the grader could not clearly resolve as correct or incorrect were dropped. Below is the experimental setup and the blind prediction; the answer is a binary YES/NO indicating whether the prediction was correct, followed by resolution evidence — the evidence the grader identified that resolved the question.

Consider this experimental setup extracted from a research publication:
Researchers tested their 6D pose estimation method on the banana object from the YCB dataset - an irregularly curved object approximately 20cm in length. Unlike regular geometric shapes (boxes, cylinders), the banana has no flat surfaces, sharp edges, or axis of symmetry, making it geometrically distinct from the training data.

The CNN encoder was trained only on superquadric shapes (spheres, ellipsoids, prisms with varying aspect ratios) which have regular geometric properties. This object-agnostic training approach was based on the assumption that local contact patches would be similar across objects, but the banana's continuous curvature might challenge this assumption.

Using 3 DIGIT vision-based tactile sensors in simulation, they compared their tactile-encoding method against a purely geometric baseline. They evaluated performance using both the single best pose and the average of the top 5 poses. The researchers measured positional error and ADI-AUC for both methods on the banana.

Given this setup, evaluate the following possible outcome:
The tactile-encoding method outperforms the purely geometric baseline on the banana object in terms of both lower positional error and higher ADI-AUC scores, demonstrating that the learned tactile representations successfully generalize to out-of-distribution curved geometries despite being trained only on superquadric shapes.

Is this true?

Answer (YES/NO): NO